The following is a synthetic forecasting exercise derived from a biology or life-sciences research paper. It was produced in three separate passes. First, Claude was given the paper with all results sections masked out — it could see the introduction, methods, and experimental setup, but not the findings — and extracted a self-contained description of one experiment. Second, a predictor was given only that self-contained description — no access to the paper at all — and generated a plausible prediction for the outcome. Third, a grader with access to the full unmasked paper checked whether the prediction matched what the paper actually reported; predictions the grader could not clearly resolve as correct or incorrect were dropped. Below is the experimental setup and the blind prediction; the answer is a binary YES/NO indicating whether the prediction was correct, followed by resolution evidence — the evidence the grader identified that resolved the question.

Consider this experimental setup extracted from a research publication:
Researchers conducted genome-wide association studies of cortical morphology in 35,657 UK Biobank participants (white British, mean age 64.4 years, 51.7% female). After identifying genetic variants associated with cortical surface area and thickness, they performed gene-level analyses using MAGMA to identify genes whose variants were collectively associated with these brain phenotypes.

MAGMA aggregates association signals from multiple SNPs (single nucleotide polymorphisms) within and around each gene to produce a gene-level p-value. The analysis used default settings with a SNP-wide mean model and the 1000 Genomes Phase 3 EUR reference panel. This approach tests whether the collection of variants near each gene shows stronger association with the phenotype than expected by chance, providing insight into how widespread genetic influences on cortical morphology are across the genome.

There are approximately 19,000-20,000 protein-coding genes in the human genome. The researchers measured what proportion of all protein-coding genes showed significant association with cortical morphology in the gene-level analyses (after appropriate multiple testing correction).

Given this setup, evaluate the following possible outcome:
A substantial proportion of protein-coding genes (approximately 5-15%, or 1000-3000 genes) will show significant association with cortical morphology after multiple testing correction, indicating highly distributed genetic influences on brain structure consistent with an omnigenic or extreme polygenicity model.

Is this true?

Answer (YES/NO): YES